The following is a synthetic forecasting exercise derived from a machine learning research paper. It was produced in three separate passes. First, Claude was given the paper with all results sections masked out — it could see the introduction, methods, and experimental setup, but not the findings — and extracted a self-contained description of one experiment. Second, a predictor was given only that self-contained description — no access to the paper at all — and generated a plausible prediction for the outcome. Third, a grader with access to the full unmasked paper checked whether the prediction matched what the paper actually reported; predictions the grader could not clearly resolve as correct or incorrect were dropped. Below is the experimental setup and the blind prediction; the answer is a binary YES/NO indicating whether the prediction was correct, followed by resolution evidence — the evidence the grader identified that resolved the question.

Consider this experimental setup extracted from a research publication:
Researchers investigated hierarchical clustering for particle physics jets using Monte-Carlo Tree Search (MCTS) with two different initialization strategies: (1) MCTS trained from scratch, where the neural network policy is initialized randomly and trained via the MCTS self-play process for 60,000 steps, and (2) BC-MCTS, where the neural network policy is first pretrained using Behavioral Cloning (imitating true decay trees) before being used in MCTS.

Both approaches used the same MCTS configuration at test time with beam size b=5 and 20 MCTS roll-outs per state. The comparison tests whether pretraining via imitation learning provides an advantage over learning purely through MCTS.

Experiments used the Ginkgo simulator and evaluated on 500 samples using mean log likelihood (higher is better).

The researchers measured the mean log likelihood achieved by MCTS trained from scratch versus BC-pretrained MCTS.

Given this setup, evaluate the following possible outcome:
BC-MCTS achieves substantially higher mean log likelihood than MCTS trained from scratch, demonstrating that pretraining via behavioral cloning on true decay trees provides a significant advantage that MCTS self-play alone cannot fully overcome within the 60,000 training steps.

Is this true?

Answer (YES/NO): NO